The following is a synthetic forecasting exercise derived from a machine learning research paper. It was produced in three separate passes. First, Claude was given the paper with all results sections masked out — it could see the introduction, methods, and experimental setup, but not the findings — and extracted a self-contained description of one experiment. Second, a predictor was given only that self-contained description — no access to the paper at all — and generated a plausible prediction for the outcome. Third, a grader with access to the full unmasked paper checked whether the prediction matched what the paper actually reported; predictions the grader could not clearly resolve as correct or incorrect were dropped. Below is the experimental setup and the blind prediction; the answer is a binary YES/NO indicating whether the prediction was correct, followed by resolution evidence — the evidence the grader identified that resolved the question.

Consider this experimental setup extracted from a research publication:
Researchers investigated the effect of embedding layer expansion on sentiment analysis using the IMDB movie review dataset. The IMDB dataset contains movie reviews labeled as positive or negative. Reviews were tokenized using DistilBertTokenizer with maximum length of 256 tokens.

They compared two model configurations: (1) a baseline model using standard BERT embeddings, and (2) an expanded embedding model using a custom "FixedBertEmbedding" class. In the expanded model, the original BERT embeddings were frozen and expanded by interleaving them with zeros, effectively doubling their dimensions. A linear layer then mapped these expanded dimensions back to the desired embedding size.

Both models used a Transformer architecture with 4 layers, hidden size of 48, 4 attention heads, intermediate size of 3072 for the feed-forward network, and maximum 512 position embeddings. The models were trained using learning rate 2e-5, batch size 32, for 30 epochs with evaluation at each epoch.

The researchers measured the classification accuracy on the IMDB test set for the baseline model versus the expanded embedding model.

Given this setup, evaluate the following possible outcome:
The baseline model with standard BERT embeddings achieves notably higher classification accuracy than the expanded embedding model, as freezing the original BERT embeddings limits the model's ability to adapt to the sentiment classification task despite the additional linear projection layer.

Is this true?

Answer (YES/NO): NO